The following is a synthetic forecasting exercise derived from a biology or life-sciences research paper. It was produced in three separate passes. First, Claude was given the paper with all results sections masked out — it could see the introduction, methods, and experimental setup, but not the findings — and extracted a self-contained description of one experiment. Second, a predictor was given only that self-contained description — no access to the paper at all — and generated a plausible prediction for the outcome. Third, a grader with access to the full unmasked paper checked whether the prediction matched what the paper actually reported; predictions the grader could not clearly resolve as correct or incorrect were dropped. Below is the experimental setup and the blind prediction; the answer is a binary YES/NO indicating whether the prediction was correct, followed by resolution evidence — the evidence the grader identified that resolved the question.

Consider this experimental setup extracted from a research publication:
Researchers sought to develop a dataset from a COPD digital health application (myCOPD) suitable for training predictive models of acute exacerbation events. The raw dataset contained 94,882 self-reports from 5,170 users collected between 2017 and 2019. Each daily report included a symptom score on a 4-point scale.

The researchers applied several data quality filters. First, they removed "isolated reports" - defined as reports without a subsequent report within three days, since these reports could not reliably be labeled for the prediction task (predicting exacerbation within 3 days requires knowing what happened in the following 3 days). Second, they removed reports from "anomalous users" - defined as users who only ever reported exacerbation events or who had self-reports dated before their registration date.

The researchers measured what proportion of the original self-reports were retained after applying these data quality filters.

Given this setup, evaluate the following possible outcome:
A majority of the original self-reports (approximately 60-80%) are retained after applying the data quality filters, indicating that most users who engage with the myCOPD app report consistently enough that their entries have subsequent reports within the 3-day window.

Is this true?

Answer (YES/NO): YES